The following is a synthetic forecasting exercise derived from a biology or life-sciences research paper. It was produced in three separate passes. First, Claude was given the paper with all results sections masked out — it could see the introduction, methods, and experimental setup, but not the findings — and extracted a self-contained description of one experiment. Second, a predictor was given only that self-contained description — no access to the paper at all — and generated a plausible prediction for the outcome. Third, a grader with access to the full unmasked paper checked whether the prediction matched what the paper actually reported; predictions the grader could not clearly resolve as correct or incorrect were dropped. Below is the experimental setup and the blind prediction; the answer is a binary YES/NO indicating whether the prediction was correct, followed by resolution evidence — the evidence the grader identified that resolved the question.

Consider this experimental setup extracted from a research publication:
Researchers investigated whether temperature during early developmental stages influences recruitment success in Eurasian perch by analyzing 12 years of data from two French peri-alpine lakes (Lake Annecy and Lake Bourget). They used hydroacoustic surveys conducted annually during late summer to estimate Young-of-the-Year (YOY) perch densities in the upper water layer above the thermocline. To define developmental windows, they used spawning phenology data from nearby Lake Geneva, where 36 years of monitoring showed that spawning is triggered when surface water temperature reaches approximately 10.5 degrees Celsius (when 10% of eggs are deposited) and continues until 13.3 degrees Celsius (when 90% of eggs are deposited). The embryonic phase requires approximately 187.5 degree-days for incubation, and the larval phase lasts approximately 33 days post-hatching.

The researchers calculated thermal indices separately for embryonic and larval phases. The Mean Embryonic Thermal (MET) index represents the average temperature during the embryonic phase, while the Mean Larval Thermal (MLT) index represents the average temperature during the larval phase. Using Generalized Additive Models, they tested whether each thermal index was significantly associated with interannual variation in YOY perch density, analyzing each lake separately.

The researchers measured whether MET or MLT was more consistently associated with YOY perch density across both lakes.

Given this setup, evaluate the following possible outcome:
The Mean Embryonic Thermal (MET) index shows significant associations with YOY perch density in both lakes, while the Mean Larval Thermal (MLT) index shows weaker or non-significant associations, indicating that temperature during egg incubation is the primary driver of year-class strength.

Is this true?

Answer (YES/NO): NO